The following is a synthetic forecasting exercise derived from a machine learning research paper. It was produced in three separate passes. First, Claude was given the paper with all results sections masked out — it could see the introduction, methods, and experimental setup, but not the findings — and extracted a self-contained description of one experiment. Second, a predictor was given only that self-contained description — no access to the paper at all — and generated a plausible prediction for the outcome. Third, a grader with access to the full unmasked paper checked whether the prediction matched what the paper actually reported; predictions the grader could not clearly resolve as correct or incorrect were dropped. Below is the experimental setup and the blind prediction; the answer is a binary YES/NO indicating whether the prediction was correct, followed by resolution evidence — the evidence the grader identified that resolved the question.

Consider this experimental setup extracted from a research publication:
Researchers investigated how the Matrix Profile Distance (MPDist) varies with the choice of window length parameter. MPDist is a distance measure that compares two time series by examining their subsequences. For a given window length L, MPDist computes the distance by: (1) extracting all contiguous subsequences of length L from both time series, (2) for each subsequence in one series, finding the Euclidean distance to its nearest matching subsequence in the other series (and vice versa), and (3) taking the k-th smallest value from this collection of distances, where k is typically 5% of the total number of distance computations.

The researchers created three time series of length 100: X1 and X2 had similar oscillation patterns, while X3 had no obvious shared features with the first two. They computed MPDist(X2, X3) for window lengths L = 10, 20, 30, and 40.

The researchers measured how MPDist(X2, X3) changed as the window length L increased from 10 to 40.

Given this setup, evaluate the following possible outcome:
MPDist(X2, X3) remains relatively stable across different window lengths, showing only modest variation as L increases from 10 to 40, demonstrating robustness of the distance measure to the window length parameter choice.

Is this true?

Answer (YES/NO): NO